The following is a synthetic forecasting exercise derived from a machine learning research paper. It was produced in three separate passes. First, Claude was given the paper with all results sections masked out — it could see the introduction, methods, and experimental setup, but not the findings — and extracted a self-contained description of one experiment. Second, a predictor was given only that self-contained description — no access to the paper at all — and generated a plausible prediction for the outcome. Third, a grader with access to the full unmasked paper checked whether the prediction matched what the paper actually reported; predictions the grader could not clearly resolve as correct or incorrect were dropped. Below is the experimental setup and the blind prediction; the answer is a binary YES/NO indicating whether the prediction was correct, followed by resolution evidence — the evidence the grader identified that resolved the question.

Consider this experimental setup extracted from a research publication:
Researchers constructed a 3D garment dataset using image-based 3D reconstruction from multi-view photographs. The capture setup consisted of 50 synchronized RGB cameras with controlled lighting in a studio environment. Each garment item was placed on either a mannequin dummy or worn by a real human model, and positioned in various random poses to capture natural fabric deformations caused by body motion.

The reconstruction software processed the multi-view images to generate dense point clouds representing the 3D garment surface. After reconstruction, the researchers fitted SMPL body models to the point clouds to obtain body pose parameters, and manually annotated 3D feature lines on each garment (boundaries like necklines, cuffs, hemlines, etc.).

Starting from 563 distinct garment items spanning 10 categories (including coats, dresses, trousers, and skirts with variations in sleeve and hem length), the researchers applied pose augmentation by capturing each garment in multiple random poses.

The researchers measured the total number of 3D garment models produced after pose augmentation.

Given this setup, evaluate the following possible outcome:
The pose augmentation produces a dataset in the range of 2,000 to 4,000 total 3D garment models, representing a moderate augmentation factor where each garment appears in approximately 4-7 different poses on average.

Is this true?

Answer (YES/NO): NO